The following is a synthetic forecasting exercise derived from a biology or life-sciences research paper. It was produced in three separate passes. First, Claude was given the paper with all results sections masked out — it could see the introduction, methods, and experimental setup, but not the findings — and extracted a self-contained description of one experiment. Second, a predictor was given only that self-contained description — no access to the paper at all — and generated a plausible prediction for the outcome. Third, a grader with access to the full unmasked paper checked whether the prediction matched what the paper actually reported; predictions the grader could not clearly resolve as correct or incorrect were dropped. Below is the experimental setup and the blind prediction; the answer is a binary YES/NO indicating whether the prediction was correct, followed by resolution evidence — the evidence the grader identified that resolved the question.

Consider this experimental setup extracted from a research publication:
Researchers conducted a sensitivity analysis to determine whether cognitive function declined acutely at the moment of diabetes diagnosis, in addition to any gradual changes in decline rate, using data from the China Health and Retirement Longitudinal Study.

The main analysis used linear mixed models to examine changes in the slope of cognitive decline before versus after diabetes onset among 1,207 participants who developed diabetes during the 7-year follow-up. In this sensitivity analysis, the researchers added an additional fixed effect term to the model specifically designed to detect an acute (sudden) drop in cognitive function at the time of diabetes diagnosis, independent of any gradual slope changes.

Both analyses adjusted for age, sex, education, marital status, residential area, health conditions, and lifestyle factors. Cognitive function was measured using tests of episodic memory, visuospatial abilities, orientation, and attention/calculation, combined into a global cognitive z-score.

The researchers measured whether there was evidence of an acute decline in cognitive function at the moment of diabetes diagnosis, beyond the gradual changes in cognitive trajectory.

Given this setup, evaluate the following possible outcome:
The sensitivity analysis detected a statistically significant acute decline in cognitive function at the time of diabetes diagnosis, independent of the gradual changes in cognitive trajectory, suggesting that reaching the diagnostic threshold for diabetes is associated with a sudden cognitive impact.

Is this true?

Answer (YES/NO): NO